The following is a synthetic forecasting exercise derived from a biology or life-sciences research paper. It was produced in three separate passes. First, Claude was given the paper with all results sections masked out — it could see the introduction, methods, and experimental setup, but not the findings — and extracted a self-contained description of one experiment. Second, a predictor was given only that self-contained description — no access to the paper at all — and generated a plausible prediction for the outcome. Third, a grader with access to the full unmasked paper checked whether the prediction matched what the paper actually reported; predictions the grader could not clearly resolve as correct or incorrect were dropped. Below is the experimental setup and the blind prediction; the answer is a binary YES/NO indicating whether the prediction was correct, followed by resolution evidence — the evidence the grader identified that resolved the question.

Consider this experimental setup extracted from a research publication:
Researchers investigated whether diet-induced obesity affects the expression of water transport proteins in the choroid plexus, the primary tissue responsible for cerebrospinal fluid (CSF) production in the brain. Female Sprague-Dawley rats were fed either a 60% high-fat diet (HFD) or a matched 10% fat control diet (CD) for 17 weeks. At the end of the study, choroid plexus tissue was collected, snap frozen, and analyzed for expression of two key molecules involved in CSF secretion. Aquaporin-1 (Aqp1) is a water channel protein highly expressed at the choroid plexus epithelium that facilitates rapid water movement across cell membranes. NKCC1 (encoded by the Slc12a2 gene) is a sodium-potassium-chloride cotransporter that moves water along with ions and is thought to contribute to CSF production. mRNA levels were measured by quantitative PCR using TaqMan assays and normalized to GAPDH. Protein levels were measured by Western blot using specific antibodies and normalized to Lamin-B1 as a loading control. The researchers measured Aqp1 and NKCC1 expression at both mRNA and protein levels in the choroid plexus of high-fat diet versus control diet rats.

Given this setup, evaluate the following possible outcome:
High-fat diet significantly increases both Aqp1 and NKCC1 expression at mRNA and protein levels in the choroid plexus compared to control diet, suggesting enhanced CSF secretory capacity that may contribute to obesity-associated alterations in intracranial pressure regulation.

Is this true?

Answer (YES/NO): NO